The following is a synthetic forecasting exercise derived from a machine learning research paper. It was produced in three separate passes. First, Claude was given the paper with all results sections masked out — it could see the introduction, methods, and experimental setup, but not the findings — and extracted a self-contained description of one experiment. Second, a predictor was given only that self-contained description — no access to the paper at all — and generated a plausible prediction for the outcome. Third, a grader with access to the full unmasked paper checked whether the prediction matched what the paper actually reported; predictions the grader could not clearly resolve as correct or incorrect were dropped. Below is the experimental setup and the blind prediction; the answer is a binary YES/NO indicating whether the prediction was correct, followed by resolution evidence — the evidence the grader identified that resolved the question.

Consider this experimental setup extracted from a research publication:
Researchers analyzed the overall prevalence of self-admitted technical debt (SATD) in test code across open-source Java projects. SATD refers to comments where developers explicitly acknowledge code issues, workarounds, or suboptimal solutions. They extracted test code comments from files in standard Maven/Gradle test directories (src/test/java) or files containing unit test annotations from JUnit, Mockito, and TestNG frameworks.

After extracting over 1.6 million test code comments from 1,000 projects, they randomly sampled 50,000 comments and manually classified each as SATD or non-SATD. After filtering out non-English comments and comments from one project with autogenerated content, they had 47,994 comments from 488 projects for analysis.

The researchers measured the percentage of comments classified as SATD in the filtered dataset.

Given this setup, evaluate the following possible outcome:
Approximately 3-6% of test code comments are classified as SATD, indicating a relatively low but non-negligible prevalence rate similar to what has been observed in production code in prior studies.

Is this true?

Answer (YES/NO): NO